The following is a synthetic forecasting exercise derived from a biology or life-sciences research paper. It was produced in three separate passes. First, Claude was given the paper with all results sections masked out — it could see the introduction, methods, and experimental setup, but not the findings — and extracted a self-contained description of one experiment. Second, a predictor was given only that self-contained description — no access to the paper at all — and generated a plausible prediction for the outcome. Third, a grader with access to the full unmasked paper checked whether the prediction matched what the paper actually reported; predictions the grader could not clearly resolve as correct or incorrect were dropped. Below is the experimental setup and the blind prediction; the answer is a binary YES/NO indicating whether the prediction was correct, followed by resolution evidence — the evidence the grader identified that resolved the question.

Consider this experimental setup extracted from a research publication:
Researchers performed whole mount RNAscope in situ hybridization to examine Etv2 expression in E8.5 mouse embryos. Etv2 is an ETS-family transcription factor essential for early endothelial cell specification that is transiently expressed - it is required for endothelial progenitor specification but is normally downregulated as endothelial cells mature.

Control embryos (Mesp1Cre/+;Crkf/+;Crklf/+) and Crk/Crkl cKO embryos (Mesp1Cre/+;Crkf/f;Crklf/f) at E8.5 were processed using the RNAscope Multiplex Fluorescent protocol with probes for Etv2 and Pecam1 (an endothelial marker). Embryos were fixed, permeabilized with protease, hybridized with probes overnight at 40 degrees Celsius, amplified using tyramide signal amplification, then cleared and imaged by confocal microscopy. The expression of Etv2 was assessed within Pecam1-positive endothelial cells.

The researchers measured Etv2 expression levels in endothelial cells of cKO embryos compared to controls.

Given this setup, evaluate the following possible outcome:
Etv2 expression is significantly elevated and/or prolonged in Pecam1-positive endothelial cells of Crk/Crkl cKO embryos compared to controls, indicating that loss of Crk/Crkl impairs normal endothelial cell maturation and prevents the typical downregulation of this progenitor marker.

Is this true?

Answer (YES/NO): NO